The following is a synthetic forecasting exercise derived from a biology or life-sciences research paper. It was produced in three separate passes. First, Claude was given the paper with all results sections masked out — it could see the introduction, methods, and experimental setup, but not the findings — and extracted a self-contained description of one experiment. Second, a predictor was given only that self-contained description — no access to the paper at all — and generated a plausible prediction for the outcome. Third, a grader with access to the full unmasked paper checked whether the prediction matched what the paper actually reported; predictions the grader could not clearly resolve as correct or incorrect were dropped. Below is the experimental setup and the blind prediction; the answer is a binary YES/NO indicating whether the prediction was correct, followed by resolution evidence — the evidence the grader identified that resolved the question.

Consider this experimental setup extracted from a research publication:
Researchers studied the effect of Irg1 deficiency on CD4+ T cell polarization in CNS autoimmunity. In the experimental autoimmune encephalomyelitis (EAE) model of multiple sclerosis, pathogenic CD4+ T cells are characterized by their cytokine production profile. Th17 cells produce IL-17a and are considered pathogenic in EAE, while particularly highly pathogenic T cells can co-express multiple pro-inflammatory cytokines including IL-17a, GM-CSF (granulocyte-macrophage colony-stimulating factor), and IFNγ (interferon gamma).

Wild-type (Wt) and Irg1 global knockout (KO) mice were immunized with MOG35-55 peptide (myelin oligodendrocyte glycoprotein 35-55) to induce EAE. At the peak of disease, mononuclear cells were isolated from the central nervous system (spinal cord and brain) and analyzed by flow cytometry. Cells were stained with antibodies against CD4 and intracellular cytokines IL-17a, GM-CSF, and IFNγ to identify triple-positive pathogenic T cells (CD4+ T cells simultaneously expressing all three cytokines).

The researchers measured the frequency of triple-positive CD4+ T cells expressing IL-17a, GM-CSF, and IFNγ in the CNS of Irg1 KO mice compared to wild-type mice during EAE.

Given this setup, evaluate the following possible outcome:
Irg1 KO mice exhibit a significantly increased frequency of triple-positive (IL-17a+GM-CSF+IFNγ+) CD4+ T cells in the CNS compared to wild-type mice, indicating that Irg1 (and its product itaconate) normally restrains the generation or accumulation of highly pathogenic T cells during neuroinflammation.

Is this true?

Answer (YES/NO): YES